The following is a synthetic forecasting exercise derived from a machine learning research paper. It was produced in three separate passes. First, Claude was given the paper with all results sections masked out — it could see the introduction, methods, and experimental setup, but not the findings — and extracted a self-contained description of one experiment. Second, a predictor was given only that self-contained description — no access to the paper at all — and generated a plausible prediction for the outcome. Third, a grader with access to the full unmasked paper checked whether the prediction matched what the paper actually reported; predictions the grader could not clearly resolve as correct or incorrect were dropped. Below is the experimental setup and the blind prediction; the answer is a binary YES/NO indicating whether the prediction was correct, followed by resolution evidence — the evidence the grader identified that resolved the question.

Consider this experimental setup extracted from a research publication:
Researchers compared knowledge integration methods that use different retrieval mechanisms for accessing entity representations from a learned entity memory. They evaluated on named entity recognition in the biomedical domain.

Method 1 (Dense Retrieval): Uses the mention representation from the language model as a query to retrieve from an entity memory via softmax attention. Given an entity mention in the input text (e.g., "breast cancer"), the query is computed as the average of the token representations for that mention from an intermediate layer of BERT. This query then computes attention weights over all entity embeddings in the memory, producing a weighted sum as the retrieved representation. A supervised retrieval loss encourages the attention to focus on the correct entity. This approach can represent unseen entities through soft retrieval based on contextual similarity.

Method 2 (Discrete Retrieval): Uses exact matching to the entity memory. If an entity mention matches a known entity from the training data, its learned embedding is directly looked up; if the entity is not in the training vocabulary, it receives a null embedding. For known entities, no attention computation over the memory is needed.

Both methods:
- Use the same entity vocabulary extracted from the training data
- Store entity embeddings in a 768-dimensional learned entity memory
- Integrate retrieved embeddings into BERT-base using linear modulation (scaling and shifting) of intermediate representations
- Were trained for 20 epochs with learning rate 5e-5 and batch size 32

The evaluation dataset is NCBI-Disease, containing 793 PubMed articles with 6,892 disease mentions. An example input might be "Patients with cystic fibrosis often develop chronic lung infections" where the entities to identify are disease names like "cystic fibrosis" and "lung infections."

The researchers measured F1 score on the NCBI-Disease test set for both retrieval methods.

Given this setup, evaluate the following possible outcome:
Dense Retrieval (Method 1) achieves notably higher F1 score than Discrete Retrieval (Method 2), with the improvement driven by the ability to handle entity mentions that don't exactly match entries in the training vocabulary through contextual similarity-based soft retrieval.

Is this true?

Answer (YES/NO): NO